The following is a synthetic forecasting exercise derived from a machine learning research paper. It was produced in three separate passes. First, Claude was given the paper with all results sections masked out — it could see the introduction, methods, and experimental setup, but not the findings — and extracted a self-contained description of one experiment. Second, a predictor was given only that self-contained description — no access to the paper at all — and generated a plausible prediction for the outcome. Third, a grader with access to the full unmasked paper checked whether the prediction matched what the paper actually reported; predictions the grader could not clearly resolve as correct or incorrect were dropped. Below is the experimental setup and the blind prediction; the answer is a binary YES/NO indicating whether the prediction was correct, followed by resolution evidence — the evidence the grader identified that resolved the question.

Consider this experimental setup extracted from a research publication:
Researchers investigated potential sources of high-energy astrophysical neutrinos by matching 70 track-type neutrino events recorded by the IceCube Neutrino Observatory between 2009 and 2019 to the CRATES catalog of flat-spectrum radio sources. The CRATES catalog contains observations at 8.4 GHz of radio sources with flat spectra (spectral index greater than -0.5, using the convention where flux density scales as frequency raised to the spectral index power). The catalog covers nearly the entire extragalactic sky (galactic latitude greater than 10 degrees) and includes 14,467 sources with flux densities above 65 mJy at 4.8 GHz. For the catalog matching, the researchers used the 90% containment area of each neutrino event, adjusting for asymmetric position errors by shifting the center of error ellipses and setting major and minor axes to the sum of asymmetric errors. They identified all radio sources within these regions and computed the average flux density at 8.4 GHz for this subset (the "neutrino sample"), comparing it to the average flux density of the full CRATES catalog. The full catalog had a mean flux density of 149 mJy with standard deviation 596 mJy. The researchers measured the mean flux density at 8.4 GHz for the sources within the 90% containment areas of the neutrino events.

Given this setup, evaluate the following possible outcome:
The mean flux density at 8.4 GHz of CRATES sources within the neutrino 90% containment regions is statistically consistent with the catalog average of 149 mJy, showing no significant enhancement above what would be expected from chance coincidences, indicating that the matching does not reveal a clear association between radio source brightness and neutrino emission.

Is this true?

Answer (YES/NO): NO